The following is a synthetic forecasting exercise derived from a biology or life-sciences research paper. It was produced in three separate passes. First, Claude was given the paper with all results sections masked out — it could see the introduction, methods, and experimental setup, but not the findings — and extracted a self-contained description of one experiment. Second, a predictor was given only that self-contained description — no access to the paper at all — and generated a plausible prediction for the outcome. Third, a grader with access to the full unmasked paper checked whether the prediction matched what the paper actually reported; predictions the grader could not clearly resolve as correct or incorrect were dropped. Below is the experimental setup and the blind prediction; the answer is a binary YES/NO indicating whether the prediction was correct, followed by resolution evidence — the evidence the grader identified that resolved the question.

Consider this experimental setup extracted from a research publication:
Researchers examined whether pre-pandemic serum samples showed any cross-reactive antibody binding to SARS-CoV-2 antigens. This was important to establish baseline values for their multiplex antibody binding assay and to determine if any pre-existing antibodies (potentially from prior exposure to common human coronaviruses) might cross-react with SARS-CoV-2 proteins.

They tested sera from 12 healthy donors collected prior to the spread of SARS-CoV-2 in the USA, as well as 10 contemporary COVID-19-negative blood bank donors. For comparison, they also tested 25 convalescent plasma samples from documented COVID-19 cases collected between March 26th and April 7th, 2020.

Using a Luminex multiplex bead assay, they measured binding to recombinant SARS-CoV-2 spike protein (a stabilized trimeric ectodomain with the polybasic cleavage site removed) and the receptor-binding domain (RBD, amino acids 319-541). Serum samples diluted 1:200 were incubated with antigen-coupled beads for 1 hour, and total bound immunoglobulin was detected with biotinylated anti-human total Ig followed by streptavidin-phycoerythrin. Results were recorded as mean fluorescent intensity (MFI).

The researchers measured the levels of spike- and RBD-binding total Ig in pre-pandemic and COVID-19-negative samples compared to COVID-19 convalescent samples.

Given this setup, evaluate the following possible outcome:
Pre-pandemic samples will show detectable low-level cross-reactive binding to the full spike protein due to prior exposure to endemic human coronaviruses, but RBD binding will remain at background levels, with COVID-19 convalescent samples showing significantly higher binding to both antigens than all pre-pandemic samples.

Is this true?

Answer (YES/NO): NO